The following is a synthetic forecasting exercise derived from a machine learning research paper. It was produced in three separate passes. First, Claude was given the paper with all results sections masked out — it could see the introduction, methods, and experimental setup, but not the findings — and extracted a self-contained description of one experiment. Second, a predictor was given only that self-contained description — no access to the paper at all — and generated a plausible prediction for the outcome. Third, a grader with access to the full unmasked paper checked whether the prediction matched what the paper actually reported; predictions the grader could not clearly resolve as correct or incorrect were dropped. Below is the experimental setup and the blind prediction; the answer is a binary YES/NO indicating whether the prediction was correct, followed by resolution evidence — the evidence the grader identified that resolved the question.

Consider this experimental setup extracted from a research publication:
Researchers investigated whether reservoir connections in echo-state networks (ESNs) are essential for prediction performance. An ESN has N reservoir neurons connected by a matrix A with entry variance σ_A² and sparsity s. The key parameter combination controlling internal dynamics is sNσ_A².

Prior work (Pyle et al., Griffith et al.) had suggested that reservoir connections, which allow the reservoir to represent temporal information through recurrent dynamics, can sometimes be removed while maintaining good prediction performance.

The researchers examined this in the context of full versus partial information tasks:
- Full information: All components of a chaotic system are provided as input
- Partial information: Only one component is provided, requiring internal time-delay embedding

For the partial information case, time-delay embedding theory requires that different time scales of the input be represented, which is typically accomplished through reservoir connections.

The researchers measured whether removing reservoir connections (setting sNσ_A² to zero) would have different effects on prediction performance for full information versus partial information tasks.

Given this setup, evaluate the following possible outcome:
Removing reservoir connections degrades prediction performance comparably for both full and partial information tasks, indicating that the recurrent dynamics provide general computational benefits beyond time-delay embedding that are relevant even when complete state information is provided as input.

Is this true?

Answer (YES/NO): NO